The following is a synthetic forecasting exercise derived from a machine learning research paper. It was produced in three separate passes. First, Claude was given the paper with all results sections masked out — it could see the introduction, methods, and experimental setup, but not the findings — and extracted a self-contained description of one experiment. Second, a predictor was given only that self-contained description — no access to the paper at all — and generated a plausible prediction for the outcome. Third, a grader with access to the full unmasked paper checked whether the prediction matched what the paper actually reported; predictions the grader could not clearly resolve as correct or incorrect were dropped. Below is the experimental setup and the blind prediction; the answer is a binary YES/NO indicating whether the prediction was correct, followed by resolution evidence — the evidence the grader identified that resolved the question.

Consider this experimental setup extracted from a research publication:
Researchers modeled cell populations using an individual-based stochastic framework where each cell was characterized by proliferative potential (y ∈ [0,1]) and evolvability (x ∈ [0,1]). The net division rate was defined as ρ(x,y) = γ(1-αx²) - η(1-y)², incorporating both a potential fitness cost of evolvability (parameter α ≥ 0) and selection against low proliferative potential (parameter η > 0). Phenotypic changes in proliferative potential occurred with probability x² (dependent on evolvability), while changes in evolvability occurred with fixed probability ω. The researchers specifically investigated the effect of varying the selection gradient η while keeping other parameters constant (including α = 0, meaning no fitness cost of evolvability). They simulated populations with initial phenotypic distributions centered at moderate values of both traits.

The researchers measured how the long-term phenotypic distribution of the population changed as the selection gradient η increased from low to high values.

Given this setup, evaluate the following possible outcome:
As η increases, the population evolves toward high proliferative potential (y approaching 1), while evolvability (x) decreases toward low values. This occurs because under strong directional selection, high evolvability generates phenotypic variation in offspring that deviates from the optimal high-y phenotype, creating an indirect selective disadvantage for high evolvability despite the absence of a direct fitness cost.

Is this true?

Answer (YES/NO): YES